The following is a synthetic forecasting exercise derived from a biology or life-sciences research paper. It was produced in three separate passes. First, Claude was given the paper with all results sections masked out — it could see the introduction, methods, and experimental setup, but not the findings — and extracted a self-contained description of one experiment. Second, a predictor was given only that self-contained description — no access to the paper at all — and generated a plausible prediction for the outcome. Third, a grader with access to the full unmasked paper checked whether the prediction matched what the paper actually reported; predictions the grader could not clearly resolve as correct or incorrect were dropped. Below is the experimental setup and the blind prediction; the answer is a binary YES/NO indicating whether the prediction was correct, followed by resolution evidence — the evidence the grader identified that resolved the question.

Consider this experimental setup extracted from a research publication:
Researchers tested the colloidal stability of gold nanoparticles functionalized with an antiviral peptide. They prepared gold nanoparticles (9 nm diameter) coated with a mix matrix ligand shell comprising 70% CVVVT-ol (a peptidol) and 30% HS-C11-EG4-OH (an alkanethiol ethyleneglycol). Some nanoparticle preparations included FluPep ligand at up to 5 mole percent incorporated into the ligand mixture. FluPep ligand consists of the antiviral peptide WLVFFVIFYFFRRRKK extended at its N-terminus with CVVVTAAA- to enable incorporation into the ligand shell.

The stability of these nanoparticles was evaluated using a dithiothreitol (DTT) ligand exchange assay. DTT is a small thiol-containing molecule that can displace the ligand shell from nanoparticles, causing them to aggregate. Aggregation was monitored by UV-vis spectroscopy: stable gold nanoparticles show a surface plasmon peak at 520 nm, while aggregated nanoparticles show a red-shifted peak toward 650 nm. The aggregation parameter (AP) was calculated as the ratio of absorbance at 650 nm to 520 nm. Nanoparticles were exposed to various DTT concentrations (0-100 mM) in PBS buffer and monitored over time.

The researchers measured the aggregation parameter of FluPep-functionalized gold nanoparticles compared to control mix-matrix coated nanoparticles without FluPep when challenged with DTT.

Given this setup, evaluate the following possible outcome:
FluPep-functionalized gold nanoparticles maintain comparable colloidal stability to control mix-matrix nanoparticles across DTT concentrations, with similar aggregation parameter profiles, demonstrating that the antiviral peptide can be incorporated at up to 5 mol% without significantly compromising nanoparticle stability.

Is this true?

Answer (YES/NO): YES